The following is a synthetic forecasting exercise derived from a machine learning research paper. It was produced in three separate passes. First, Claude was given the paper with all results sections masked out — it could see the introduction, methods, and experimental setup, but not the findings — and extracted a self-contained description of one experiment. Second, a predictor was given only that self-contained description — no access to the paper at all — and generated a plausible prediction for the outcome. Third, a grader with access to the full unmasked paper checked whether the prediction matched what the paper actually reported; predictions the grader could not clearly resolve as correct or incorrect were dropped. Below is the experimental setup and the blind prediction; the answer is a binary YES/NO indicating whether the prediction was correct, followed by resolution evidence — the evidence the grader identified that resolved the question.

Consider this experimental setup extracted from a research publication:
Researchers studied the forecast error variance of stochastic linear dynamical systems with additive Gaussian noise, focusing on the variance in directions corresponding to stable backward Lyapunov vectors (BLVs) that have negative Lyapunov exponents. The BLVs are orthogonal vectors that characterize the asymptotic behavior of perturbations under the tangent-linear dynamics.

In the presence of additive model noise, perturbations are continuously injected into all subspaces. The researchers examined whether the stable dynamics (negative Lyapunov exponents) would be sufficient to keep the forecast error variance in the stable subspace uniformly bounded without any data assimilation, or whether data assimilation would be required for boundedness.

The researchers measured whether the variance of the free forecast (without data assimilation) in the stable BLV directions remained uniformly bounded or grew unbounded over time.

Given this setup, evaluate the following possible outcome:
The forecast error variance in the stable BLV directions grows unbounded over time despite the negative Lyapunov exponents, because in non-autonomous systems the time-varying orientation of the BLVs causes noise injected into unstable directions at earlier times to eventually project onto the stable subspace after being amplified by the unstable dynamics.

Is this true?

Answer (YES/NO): NO